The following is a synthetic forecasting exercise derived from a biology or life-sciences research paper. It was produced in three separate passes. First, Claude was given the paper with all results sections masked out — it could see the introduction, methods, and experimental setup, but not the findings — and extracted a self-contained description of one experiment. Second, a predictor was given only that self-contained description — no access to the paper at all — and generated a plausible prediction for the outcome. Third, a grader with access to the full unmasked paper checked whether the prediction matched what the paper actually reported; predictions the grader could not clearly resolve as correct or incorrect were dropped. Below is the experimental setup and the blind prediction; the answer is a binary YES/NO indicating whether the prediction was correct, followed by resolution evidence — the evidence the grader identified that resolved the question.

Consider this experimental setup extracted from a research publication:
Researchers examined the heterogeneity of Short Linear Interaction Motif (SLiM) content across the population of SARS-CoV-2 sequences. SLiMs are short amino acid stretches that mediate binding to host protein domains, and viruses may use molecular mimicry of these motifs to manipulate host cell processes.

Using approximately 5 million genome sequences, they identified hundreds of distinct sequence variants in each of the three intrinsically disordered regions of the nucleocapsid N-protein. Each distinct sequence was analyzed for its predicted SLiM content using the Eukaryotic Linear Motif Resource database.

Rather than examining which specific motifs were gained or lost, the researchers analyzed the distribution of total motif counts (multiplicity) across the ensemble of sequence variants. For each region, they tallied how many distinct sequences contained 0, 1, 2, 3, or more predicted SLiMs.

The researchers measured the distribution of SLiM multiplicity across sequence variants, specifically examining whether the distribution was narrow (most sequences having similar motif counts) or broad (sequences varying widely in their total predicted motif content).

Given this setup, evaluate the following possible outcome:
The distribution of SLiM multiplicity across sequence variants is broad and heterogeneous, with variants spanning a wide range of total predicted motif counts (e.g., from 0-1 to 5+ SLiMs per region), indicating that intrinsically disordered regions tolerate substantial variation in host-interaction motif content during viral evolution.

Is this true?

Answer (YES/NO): YES